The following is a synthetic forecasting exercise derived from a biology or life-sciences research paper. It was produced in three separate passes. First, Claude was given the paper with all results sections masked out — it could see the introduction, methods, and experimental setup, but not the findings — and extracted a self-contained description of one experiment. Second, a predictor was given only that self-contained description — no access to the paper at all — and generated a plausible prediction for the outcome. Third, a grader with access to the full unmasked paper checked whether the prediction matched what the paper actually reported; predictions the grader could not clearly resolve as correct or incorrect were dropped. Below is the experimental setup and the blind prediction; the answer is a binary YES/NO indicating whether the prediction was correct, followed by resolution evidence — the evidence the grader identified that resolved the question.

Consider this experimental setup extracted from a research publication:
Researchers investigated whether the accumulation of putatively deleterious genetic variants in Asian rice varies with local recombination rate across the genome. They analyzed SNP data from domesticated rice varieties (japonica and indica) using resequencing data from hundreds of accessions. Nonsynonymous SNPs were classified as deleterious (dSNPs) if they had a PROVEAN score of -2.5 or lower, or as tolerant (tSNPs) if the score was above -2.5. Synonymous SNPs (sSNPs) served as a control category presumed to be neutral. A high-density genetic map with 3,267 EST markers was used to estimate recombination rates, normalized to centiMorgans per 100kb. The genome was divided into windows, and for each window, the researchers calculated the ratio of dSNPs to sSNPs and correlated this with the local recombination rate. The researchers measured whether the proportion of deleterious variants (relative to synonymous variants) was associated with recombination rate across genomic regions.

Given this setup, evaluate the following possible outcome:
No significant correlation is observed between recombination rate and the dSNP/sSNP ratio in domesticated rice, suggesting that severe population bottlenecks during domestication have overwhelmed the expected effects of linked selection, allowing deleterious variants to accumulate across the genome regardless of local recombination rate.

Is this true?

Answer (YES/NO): NO